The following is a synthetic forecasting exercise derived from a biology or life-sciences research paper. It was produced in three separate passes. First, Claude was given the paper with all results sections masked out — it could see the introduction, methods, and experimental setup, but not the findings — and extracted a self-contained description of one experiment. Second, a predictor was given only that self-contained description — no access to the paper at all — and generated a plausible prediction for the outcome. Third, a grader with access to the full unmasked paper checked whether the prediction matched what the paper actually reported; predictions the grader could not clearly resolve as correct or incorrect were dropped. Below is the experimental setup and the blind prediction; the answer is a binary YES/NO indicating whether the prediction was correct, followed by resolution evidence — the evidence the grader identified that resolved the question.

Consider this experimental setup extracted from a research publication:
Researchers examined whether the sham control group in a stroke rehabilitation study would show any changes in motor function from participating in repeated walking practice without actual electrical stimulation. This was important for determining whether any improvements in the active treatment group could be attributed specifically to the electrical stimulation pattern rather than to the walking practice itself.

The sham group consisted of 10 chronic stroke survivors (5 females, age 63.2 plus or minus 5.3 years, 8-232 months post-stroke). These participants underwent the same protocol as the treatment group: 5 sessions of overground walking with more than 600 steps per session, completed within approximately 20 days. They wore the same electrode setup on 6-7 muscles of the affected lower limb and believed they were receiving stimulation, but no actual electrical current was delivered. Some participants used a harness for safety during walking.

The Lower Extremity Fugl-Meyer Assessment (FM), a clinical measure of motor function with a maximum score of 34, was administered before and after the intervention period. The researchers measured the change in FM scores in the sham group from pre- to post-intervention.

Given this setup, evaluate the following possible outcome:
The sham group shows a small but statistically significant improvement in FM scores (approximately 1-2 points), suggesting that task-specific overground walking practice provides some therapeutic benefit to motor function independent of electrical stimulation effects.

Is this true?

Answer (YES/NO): NO